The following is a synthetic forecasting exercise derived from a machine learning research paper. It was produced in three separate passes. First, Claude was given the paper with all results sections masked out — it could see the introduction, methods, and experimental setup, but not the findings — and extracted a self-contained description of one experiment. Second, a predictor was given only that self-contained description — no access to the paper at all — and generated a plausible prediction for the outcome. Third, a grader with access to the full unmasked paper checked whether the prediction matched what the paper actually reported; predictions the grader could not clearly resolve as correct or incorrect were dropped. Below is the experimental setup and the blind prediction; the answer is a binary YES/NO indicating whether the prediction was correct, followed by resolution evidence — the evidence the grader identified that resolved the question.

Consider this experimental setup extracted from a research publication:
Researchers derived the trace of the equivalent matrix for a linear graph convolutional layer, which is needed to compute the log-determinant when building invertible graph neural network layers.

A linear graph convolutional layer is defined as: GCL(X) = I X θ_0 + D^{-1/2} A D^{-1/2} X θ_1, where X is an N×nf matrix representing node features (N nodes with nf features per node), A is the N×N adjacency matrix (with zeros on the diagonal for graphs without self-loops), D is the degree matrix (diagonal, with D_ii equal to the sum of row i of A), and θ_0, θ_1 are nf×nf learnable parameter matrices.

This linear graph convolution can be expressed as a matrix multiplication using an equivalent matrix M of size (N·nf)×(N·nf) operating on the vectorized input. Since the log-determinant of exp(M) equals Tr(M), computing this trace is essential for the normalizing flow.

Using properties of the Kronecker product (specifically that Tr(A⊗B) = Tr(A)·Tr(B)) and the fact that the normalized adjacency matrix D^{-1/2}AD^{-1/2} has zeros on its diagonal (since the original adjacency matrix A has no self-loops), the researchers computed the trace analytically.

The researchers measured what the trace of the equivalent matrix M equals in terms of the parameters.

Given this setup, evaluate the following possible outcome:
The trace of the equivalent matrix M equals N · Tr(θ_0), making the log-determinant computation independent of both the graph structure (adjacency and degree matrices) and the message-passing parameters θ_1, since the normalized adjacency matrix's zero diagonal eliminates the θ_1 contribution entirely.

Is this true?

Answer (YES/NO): YES